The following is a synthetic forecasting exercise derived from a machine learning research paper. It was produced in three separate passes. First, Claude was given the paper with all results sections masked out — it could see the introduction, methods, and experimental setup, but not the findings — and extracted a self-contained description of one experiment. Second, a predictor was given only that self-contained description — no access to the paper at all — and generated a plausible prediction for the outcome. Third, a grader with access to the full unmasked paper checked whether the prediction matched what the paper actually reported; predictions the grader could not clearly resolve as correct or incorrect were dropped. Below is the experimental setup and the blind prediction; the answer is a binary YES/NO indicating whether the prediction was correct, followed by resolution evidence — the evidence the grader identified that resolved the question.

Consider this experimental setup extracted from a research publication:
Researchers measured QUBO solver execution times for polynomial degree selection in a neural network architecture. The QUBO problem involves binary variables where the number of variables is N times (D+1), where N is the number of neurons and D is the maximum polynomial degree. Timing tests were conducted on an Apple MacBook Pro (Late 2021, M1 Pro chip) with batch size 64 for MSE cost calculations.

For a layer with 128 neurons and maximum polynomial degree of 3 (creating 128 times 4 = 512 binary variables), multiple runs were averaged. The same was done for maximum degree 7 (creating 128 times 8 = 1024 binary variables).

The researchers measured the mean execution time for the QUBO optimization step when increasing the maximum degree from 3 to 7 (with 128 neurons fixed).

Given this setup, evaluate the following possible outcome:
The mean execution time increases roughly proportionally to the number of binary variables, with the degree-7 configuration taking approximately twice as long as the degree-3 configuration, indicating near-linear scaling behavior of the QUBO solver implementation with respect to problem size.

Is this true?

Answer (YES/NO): YES